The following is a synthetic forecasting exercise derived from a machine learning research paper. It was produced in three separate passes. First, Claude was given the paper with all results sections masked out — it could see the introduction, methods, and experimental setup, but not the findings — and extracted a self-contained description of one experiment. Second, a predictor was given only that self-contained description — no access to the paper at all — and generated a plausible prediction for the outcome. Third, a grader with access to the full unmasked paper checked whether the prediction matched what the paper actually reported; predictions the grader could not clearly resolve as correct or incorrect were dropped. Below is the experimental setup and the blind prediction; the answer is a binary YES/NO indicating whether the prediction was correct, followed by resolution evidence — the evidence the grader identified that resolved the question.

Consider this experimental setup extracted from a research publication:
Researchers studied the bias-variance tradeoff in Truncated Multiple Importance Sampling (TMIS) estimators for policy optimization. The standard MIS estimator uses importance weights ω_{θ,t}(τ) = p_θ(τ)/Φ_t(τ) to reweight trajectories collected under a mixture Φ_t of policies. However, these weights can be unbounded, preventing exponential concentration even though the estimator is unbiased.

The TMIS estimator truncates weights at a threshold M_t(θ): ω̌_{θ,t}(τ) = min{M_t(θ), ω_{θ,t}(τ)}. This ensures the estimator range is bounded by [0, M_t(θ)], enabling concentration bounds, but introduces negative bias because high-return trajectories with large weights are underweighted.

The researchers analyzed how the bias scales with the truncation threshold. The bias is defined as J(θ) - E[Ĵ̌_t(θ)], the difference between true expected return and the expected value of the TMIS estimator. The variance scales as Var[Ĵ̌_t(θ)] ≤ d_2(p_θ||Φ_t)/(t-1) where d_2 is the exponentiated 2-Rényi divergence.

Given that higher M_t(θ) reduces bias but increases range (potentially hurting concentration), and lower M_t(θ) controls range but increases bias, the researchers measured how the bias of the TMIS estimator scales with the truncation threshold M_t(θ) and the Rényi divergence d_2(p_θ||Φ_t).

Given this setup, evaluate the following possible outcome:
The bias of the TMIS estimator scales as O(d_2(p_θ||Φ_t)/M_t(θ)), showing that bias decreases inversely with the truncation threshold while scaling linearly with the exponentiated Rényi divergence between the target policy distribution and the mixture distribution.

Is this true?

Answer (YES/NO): YES